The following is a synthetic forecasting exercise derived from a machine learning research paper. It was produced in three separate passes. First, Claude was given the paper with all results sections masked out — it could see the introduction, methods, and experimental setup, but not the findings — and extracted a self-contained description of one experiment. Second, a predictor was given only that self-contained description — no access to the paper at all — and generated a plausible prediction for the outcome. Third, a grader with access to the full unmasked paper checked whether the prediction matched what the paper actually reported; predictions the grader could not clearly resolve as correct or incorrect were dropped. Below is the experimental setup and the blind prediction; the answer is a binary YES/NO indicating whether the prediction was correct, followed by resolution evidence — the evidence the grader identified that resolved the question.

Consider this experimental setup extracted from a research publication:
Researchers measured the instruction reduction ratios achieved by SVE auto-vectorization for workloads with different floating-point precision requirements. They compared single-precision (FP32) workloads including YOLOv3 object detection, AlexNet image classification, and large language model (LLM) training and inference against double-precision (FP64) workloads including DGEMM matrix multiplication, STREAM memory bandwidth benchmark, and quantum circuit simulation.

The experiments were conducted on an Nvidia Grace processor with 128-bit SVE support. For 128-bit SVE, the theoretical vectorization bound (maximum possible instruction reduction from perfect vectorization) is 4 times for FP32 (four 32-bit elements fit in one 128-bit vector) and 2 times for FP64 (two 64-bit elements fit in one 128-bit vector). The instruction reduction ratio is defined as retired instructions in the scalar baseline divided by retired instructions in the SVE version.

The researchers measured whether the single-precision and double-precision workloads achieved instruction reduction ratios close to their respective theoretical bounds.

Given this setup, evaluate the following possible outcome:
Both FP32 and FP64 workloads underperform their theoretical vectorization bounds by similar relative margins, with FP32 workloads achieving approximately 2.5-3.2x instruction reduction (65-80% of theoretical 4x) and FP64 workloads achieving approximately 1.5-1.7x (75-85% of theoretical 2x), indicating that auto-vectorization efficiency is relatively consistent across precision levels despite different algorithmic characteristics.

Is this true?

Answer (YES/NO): NO